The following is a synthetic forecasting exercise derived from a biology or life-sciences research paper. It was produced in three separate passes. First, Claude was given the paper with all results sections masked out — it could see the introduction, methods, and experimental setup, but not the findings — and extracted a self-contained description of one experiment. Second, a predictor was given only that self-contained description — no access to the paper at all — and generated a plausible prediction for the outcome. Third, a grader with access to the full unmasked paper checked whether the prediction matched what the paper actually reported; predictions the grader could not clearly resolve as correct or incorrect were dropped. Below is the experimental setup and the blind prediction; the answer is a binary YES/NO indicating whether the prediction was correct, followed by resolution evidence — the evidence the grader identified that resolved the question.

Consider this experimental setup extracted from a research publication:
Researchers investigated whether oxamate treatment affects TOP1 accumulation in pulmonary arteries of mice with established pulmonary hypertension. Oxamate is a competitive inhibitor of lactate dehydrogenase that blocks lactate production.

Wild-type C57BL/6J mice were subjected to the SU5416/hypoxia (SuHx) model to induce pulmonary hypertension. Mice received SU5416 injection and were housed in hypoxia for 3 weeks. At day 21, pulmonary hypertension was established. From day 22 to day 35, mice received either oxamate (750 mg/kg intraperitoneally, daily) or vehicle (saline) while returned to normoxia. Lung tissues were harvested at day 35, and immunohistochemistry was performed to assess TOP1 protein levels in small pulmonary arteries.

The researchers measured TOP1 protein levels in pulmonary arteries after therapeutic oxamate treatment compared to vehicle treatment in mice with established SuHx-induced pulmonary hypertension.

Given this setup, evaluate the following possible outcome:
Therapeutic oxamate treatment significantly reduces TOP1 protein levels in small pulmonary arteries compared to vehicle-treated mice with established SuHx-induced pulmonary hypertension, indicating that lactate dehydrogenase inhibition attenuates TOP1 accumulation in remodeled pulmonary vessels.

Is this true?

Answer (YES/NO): YES